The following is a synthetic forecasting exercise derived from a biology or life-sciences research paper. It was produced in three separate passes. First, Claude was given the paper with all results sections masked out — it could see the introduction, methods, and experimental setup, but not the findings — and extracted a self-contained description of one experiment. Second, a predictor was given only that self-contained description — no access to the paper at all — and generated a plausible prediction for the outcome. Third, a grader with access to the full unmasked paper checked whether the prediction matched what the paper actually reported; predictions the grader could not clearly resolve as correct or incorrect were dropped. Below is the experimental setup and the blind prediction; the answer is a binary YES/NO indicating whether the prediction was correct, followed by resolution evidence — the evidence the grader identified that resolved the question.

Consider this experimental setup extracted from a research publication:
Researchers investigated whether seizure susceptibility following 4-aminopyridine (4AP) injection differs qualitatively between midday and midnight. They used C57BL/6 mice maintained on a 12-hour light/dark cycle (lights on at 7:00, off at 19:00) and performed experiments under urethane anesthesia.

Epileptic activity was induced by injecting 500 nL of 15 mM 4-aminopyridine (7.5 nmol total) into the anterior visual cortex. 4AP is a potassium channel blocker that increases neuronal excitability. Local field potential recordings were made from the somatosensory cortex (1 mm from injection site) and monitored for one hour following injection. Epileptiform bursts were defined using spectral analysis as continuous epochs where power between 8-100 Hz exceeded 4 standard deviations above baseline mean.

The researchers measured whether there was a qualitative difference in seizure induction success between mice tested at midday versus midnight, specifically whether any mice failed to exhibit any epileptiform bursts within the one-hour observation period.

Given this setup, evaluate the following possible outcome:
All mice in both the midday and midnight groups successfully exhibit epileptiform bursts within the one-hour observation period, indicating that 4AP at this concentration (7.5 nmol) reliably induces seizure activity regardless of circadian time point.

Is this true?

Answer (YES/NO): NO